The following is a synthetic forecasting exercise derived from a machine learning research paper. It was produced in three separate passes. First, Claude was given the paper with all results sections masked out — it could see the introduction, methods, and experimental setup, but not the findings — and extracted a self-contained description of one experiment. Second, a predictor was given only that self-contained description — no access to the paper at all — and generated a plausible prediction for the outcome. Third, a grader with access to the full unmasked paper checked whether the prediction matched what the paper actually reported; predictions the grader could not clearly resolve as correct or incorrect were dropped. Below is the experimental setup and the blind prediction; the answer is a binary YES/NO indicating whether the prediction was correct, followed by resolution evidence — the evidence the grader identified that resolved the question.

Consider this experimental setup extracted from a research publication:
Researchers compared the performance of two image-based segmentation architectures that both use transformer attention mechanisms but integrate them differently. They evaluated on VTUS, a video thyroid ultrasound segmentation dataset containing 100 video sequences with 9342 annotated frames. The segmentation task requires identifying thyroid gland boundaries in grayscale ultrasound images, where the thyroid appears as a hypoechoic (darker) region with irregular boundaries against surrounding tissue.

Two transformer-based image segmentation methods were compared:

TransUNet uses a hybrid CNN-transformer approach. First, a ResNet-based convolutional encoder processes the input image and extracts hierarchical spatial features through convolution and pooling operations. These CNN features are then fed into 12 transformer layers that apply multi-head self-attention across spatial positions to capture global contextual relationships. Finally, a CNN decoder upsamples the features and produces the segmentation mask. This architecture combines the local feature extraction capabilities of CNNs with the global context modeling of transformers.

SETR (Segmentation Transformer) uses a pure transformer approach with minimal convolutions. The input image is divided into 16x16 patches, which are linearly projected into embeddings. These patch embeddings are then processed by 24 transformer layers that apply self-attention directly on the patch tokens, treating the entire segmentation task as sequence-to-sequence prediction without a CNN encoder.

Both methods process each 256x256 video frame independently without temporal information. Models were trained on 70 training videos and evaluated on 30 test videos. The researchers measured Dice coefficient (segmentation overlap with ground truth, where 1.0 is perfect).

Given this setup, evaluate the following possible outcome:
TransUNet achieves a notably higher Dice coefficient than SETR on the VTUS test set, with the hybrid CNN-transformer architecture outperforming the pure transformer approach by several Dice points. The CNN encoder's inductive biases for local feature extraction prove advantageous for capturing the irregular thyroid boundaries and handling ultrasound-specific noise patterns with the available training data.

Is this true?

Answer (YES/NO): NO